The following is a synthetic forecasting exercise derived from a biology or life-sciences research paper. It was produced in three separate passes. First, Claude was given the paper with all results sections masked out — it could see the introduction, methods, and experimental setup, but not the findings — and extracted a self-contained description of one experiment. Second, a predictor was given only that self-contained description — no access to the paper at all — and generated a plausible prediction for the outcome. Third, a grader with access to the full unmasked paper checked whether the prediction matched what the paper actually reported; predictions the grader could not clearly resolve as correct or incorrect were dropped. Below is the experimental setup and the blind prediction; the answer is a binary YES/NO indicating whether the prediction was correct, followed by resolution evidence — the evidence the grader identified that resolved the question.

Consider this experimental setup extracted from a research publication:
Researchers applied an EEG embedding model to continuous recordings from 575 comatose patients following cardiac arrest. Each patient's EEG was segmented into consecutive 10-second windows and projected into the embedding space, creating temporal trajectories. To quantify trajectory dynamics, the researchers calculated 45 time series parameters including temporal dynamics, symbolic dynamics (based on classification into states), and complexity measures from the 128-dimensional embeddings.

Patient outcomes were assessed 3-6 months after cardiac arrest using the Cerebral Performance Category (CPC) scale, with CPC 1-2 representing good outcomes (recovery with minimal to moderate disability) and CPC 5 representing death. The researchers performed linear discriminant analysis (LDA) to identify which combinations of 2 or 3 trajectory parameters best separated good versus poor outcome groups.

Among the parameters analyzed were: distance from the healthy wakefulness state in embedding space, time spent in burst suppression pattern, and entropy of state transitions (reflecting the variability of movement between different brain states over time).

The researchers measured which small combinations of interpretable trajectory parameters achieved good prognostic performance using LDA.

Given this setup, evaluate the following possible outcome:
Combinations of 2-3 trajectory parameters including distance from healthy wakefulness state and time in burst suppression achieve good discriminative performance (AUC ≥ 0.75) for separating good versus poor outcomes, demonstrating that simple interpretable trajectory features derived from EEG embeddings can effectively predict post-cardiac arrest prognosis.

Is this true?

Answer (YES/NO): YES